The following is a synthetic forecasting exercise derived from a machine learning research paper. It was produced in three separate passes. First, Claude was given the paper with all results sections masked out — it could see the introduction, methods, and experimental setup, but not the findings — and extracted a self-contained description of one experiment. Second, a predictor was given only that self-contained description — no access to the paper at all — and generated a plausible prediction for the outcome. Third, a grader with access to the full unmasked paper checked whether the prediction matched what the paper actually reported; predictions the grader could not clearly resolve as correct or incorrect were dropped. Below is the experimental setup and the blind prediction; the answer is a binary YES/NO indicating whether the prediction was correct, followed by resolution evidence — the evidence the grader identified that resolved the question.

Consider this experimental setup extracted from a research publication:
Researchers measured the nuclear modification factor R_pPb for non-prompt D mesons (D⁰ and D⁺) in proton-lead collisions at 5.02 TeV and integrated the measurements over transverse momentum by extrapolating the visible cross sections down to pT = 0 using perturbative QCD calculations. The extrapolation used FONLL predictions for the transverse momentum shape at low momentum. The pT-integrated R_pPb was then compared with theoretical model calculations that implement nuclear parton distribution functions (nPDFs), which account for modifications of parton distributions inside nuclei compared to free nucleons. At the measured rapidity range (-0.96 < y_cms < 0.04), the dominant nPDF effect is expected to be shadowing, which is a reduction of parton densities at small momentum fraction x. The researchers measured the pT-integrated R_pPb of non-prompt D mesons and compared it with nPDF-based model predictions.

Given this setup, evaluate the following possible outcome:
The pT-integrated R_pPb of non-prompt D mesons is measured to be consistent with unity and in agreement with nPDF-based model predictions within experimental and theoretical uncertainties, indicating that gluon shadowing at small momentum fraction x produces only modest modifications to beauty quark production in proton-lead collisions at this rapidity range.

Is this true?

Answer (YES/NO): YES